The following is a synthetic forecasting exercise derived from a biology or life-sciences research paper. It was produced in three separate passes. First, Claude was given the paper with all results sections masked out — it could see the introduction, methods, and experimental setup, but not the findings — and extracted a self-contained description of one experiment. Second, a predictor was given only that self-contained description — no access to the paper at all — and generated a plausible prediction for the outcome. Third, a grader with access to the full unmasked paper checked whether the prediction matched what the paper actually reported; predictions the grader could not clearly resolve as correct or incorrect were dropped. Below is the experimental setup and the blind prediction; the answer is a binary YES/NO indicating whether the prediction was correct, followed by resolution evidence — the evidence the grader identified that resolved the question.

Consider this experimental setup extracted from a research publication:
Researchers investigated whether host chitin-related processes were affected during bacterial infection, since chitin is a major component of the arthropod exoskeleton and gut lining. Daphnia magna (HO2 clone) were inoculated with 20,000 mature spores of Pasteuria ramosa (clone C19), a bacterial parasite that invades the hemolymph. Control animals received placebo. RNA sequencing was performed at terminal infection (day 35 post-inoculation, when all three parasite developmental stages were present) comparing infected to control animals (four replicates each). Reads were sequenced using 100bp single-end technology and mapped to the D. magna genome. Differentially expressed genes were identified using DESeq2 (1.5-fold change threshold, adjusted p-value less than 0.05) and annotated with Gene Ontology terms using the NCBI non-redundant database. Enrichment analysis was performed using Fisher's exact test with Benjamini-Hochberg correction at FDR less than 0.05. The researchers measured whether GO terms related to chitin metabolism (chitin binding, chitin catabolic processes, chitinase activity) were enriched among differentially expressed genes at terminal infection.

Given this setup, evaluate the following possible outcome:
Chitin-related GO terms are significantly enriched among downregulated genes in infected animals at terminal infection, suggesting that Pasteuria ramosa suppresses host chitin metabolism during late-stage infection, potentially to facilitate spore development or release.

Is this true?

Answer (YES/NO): NO